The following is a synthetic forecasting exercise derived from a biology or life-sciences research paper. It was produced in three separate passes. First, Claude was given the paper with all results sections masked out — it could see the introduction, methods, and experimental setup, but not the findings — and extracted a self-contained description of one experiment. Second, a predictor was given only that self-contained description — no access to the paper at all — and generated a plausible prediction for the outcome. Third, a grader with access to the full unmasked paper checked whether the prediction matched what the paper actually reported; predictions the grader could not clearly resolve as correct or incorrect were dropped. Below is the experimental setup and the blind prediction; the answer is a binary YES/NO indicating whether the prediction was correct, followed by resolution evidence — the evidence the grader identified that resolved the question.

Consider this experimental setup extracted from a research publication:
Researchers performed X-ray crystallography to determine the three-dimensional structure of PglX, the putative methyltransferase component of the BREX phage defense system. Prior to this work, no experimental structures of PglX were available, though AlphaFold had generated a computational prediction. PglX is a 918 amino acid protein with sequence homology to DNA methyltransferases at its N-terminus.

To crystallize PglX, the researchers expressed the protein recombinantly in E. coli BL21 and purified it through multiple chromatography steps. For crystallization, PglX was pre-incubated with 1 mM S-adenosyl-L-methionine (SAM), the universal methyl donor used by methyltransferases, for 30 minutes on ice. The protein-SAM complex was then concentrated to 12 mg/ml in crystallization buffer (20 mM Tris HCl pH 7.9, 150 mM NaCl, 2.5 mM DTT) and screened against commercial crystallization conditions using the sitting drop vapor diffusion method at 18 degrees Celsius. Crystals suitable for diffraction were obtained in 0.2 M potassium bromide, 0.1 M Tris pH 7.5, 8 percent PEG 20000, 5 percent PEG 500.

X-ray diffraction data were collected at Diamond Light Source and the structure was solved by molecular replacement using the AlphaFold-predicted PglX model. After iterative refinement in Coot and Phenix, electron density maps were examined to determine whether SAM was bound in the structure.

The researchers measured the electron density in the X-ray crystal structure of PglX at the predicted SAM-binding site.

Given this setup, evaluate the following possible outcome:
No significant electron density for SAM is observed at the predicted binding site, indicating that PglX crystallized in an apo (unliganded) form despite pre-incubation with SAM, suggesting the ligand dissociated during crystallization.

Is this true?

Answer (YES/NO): NO